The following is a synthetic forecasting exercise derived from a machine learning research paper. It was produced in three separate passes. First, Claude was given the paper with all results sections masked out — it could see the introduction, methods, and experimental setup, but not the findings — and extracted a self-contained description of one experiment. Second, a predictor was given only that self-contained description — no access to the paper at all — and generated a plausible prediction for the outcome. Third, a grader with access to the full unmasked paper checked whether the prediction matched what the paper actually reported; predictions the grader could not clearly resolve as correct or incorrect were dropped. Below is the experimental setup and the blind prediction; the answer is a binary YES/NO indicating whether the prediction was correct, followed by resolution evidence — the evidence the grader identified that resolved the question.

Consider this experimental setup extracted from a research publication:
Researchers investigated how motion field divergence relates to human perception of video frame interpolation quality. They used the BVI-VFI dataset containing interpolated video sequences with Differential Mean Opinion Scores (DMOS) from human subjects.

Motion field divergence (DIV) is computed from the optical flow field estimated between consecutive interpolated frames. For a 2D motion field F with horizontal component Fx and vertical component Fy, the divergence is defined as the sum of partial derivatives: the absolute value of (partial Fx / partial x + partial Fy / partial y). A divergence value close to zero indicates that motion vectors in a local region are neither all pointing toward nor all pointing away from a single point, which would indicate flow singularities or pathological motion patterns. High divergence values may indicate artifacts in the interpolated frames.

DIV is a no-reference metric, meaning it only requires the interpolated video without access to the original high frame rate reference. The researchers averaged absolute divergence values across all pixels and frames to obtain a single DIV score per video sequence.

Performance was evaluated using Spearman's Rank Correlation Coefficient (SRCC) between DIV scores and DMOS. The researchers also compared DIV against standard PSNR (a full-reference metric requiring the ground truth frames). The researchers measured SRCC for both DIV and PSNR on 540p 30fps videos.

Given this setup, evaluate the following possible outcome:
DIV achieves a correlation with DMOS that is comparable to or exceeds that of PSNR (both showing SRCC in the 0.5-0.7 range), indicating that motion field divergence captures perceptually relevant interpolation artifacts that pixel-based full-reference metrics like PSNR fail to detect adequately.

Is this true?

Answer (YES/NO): NO